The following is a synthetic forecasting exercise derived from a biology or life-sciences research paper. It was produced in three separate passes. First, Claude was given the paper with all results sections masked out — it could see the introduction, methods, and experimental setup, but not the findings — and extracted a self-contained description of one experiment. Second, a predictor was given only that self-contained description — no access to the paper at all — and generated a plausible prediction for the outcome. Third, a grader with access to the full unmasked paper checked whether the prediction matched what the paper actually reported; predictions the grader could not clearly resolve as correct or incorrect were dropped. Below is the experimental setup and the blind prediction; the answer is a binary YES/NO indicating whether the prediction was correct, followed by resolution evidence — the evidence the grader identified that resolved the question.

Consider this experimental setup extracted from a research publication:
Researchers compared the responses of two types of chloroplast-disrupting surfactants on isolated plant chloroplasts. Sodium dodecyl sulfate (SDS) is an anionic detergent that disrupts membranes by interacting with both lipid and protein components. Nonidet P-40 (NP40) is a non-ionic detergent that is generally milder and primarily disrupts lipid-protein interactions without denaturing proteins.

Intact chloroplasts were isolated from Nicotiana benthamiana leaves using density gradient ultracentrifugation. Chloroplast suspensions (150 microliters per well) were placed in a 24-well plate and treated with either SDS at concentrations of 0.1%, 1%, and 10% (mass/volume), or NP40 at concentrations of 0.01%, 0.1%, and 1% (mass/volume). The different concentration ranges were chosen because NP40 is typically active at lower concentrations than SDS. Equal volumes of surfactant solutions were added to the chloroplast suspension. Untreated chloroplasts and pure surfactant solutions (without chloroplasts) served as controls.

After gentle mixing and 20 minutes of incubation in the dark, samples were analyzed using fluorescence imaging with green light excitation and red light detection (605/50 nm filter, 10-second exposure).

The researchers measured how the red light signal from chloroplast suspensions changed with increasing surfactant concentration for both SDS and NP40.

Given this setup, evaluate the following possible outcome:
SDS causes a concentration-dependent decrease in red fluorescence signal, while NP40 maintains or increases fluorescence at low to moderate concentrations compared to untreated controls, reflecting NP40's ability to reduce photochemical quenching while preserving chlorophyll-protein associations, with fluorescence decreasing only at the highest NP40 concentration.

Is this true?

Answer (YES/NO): NO